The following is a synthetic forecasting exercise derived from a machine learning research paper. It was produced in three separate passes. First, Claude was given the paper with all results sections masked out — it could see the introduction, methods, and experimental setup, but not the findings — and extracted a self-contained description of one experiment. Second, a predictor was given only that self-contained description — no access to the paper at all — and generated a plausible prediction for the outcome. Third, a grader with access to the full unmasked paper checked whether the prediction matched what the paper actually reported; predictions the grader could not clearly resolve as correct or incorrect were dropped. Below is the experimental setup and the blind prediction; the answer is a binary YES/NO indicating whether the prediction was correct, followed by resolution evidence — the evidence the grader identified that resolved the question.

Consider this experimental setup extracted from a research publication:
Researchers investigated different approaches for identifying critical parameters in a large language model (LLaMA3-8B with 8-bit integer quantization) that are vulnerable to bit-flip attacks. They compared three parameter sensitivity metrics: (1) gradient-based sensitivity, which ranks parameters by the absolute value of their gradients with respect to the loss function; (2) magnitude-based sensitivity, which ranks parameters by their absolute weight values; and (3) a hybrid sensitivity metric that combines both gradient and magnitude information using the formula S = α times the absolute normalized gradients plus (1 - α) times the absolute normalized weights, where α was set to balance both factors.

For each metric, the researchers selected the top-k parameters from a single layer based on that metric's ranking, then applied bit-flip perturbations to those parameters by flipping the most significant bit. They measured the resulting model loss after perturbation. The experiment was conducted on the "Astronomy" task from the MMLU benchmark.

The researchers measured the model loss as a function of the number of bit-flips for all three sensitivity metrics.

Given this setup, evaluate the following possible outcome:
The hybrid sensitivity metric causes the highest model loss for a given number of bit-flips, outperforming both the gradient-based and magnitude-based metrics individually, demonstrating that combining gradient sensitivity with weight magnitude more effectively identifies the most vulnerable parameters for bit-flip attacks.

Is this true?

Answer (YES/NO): YES